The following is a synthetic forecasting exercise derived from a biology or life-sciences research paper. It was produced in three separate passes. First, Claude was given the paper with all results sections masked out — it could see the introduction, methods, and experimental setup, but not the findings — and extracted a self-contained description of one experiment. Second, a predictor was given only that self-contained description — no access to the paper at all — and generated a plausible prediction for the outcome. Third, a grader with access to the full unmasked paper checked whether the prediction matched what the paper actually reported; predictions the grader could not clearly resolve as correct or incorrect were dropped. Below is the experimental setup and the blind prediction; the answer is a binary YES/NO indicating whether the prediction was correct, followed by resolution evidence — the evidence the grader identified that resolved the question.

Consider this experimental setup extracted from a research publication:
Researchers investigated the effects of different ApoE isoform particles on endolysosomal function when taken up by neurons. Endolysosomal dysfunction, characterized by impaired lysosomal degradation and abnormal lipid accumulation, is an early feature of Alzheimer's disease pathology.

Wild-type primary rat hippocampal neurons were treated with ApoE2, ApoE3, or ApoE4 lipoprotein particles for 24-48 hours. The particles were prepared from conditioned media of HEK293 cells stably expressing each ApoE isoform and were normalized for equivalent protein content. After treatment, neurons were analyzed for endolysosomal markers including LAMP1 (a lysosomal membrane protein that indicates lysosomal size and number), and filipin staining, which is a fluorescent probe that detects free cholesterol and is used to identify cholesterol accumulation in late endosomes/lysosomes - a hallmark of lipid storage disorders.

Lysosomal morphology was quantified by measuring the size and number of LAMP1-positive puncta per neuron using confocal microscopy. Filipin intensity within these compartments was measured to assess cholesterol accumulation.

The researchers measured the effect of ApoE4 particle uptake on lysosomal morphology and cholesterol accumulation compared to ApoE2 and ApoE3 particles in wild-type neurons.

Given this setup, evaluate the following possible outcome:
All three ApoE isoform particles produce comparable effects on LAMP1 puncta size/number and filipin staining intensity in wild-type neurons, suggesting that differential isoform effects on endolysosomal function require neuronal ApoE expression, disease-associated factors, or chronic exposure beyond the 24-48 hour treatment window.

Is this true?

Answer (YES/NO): NO